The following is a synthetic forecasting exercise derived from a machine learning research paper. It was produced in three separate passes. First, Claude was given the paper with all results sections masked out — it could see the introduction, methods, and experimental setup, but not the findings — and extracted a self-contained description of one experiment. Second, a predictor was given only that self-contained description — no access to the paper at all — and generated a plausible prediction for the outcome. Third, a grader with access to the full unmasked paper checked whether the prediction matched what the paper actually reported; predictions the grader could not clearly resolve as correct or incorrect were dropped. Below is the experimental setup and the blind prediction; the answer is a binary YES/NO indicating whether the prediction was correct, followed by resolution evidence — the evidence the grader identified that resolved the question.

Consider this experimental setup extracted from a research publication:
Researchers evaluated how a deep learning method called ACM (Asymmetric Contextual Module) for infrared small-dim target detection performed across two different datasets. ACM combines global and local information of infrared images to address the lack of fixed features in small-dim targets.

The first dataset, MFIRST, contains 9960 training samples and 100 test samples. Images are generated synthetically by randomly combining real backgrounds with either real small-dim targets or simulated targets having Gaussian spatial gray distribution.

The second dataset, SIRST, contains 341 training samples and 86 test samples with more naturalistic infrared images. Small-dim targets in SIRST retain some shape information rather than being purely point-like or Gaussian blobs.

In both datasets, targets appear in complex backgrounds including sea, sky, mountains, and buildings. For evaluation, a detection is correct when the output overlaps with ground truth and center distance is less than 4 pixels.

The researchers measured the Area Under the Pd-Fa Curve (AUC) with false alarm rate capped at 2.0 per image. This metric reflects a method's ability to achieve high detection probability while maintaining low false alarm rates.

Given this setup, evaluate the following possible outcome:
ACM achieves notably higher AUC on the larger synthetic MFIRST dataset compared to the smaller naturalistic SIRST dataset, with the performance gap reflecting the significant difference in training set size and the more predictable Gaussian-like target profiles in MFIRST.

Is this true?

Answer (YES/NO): NO